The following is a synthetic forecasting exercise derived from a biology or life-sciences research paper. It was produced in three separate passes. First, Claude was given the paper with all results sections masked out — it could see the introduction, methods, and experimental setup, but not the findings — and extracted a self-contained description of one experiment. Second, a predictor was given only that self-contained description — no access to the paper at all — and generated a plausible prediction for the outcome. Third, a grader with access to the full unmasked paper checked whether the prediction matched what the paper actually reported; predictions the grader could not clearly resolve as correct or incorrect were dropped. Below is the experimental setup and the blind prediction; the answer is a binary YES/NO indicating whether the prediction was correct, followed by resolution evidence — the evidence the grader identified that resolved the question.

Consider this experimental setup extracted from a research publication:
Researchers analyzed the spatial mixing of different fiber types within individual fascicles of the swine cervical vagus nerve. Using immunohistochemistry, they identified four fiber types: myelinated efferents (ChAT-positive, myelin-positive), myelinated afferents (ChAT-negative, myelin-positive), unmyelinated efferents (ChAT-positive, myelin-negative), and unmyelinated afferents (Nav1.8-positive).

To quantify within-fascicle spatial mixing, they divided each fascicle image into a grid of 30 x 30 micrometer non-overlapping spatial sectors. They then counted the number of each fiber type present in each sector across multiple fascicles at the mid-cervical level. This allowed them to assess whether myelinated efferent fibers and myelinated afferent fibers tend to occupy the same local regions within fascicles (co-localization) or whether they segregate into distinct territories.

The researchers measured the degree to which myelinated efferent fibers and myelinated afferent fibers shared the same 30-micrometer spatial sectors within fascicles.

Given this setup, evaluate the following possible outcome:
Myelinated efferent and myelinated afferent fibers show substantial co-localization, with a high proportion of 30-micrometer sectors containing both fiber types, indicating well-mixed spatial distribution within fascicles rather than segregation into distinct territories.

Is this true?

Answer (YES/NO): NO